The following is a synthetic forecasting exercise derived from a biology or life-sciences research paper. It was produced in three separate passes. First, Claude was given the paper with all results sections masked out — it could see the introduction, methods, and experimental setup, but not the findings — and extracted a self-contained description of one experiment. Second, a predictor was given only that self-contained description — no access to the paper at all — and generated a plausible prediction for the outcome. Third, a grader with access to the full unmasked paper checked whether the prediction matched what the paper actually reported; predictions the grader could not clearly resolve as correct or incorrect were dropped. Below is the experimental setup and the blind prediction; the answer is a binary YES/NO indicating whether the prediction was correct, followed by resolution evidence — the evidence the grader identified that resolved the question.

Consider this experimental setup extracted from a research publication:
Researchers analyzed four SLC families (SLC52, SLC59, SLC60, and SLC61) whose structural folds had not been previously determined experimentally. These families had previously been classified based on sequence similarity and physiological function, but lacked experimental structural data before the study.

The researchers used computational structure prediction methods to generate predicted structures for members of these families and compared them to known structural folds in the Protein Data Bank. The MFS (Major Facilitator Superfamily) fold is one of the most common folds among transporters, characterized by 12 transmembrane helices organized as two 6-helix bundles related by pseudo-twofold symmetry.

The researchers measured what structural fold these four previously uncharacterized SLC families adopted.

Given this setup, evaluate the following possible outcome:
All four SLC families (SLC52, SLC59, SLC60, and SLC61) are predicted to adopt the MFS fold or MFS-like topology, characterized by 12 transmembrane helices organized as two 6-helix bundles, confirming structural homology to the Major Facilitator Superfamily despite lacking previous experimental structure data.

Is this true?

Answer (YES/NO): YES